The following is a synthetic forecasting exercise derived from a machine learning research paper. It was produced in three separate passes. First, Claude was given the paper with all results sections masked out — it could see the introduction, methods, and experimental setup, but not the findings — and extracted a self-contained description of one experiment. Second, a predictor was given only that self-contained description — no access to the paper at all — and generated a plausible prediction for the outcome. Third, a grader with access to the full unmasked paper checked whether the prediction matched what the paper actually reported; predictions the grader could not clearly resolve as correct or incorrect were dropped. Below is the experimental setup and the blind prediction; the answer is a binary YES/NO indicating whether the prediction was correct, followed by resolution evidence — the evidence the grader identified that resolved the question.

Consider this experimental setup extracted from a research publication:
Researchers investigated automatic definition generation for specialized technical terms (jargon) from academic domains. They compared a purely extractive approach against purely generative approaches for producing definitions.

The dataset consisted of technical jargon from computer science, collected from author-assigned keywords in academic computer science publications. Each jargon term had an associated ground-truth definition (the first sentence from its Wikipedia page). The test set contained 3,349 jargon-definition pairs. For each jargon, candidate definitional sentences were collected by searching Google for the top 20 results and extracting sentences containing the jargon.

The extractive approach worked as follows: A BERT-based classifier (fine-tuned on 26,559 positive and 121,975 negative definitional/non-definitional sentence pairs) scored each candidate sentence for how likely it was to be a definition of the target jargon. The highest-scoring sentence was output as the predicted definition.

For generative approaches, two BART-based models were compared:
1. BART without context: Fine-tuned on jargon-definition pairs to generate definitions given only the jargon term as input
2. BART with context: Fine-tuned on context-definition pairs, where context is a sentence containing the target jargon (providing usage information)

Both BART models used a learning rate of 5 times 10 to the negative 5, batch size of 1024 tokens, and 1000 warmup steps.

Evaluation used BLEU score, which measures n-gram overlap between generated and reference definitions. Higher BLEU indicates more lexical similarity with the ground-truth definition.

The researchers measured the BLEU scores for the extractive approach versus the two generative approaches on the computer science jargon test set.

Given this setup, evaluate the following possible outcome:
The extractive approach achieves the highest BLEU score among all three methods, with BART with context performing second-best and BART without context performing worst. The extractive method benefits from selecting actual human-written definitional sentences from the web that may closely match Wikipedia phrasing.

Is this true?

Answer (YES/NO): YES